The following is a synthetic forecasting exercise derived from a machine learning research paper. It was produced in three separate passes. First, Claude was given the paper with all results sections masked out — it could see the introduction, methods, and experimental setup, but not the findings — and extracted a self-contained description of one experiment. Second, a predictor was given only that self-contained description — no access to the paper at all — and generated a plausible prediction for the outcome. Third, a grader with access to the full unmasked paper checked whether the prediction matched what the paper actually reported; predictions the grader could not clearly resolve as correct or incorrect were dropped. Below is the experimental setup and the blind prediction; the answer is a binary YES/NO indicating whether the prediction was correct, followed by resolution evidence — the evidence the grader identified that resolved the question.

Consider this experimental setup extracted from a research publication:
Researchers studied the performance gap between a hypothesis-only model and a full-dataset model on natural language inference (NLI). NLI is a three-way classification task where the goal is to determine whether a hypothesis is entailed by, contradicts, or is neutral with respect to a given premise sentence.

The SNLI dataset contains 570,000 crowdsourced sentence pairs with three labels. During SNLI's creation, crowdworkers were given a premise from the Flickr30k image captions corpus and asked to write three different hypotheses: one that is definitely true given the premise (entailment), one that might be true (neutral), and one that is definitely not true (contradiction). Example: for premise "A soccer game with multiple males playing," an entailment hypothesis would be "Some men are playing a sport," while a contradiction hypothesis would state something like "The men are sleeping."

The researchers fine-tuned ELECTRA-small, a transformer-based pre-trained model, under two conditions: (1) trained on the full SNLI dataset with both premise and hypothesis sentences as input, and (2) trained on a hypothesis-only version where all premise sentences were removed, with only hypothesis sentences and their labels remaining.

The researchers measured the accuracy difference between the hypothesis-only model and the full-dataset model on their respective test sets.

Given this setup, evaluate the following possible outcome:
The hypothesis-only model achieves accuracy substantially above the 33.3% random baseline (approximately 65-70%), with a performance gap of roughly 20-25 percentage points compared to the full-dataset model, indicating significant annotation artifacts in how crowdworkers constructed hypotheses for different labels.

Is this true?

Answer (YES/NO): NO